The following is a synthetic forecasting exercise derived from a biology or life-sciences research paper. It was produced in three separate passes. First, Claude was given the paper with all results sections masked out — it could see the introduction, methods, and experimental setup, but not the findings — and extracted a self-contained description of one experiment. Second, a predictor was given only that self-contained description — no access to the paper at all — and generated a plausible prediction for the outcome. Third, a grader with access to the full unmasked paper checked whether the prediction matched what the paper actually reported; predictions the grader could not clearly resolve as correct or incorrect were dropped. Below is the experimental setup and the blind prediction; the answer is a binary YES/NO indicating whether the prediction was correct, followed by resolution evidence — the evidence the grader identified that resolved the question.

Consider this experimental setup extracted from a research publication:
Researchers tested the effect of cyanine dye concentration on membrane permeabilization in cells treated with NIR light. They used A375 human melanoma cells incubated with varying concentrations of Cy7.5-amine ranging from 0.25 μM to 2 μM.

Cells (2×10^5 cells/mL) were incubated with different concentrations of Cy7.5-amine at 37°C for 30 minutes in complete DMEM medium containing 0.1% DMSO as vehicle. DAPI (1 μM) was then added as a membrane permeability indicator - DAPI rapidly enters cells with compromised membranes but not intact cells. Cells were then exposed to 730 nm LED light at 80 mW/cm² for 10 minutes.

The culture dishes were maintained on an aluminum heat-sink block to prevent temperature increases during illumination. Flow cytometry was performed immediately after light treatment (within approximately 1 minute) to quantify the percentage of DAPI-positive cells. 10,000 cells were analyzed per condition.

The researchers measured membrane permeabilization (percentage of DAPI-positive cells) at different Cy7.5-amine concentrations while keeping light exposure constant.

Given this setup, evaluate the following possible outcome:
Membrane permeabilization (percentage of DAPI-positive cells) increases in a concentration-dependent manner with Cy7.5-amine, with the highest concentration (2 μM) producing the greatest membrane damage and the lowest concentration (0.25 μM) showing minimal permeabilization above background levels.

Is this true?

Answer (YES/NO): NO